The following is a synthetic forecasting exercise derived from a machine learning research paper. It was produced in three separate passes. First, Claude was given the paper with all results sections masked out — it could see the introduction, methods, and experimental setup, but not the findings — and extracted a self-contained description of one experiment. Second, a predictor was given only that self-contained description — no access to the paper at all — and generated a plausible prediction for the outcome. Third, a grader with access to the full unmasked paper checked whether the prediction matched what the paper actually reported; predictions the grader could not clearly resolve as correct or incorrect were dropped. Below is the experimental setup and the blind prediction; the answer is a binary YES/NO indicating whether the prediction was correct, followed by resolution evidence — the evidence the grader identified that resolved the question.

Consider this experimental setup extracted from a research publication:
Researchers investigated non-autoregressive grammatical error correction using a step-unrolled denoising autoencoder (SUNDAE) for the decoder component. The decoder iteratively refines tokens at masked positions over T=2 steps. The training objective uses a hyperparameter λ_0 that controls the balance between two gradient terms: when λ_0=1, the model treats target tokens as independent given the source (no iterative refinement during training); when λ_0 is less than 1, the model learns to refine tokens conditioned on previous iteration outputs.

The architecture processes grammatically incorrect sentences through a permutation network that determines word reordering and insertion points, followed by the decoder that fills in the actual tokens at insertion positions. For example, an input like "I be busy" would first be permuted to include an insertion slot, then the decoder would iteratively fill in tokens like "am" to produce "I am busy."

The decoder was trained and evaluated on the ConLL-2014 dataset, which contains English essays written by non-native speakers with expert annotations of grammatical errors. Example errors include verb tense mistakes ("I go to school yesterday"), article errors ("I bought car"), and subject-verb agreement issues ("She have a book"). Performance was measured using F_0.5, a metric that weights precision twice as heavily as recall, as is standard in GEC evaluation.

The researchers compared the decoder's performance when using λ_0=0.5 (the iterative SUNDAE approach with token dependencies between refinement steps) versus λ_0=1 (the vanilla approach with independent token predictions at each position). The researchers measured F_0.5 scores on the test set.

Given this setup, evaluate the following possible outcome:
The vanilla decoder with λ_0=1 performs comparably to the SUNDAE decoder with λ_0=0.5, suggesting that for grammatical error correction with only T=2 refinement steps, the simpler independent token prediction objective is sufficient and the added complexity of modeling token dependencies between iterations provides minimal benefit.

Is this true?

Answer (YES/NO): NO